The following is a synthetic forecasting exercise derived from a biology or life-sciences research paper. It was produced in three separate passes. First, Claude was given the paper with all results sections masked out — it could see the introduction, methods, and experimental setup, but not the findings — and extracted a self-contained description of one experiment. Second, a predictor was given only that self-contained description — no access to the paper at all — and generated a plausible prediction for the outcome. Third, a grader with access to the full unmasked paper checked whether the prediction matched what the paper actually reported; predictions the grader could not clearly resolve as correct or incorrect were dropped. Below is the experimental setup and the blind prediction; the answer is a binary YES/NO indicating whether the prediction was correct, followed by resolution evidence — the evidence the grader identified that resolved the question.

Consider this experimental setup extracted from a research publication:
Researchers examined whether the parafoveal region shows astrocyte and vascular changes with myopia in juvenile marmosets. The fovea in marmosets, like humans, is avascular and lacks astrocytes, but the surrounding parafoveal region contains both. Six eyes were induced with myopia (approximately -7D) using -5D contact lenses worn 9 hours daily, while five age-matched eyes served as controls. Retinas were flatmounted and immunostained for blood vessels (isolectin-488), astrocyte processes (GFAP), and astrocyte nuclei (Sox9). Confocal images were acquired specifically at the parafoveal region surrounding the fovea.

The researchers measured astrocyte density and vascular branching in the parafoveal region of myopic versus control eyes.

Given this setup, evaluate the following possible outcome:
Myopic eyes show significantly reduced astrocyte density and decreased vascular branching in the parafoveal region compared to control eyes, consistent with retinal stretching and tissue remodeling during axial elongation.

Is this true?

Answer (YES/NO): NO